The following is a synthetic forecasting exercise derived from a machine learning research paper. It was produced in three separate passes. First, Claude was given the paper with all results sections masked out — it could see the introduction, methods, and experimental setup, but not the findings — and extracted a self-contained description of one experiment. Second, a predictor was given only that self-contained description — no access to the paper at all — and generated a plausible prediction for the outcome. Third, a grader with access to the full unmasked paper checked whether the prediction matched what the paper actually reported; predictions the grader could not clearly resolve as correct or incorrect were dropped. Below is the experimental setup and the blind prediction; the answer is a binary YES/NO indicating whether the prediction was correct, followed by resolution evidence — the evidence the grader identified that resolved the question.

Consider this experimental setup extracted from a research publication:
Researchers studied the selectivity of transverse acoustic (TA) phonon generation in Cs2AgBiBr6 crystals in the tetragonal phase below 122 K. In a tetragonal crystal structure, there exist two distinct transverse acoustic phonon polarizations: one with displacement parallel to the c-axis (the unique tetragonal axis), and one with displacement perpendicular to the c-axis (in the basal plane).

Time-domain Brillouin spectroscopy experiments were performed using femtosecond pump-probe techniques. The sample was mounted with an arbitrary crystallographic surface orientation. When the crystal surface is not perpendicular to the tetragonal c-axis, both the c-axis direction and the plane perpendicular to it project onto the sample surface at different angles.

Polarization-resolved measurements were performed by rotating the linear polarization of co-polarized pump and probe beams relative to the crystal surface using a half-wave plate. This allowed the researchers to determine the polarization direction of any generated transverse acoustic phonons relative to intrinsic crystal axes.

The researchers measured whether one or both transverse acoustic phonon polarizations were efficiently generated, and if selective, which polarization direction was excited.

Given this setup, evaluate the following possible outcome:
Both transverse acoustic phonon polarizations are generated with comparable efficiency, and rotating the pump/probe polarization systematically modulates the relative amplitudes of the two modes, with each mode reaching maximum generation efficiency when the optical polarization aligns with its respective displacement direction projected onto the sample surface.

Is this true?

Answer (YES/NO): NO